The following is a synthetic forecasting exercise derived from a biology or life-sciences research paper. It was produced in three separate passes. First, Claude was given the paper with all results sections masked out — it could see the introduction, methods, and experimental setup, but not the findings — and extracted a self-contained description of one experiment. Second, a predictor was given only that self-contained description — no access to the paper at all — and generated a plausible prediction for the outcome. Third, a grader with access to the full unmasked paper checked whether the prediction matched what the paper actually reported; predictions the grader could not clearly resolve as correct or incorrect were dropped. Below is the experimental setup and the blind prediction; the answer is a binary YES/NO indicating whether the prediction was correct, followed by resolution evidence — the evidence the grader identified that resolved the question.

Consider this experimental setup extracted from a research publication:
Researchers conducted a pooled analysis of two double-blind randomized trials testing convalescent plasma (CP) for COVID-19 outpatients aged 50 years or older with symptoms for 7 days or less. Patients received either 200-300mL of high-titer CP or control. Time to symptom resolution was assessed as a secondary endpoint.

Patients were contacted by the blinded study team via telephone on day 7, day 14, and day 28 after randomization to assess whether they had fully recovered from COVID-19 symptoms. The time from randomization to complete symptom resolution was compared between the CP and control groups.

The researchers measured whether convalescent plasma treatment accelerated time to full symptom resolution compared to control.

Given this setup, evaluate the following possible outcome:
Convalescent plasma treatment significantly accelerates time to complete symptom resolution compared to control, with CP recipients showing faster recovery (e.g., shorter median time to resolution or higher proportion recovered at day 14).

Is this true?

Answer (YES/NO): NO